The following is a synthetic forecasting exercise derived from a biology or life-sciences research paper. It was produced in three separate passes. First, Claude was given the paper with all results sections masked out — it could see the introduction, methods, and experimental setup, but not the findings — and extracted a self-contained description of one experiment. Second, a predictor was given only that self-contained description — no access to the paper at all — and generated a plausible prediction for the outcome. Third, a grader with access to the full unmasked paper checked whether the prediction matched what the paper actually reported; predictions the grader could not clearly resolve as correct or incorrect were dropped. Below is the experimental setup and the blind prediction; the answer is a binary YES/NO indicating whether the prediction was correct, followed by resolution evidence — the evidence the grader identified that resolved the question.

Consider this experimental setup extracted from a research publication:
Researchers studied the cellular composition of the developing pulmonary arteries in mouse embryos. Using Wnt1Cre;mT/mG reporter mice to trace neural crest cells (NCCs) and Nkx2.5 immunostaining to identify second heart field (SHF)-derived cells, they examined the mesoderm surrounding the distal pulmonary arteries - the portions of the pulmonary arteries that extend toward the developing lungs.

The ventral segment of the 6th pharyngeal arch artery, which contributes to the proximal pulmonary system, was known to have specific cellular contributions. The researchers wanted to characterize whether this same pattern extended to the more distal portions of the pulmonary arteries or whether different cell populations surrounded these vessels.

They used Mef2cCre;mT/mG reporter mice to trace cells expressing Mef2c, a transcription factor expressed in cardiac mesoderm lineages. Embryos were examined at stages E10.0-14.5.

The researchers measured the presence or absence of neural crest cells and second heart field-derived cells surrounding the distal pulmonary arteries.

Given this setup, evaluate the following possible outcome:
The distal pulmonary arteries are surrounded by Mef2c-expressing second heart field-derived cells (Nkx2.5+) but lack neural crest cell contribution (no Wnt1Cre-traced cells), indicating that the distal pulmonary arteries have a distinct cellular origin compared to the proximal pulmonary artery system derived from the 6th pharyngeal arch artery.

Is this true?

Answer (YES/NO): NO